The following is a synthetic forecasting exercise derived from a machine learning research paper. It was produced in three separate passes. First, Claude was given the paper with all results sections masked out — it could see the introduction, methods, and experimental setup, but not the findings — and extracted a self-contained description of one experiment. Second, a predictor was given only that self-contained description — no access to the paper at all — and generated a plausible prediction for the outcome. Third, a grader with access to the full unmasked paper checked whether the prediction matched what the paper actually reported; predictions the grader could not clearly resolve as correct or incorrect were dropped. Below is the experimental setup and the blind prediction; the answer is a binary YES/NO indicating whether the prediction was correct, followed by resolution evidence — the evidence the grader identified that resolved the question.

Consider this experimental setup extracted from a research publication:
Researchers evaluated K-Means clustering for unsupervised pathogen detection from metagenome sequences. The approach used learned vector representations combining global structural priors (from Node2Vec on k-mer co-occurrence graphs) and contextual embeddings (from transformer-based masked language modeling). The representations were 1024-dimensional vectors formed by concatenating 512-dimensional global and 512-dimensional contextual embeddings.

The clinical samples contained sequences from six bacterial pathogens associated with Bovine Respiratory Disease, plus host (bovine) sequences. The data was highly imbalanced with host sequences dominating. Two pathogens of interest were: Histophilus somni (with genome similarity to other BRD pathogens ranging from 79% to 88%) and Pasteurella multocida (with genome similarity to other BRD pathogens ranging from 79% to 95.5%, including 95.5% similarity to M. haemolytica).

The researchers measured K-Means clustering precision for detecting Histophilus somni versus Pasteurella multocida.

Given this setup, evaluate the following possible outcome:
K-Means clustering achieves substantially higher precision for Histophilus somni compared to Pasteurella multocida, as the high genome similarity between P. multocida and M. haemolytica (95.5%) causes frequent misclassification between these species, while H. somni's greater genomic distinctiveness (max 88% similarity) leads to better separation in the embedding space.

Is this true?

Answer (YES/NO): NO